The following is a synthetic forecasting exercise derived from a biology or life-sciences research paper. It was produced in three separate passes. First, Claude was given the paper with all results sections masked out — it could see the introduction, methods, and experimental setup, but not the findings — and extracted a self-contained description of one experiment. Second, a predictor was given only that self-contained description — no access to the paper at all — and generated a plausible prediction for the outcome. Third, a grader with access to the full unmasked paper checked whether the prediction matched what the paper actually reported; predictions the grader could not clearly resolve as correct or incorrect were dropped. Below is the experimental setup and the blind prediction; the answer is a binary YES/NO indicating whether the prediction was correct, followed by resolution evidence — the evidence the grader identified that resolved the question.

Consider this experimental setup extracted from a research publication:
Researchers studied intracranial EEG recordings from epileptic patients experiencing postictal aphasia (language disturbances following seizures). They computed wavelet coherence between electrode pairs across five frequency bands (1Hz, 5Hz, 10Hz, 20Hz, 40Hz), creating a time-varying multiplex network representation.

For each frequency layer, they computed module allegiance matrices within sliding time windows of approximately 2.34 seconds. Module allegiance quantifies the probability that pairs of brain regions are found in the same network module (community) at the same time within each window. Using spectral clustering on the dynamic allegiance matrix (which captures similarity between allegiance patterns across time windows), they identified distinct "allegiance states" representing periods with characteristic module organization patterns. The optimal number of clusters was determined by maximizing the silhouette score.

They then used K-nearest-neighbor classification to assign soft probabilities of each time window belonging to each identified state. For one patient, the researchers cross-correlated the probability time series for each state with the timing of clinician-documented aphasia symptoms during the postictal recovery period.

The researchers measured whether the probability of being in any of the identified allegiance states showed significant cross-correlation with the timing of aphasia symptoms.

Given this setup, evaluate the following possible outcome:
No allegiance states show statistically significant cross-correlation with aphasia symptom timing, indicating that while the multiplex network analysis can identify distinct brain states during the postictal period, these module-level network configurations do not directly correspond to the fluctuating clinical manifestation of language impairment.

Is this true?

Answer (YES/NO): NO